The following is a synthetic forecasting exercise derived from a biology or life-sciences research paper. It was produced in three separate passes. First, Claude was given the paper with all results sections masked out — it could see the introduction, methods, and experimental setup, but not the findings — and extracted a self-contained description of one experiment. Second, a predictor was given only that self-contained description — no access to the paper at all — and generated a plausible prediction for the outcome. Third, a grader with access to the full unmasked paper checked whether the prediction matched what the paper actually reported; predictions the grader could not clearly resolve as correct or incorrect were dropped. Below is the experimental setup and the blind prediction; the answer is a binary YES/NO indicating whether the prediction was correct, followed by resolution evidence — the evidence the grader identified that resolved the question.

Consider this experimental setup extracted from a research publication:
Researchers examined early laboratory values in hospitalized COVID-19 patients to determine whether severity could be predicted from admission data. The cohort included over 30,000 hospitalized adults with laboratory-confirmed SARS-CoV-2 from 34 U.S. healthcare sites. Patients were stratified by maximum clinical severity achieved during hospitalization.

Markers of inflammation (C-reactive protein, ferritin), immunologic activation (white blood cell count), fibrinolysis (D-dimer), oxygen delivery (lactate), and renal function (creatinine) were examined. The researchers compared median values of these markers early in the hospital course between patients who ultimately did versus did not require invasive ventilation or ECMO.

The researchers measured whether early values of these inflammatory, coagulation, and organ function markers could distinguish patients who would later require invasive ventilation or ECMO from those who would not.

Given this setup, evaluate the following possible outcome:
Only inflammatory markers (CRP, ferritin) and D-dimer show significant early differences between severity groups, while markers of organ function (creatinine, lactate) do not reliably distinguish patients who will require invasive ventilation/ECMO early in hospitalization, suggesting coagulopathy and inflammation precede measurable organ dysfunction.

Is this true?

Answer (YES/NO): NO